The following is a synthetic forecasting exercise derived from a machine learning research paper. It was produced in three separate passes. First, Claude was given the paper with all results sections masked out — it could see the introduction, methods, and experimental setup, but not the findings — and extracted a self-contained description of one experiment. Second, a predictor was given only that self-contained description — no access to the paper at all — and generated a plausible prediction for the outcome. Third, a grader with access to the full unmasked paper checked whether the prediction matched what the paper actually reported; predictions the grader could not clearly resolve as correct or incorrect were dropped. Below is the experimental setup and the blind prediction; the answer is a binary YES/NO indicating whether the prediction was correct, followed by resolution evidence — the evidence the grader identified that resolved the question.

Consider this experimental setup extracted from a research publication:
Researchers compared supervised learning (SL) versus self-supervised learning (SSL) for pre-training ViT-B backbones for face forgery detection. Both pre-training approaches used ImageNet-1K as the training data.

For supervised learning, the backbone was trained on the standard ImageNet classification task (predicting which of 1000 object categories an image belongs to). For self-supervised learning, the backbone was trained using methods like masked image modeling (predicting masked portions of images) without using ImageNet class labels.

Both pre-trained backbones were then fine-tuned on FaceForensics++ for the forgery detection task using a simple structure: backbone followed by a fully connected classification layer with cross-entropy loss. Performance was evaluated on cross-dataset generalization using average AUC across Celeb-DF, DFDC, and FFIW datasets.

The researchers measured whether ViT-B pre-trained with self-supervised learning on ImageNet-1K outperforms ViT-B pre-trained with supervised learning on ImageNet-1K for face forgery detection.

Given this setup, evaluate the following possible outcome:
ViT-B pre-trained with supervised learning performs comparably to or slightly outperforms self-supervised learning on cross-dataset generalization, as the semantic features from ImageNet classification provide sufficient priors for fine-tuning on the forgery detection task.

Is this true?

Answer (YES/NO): NO